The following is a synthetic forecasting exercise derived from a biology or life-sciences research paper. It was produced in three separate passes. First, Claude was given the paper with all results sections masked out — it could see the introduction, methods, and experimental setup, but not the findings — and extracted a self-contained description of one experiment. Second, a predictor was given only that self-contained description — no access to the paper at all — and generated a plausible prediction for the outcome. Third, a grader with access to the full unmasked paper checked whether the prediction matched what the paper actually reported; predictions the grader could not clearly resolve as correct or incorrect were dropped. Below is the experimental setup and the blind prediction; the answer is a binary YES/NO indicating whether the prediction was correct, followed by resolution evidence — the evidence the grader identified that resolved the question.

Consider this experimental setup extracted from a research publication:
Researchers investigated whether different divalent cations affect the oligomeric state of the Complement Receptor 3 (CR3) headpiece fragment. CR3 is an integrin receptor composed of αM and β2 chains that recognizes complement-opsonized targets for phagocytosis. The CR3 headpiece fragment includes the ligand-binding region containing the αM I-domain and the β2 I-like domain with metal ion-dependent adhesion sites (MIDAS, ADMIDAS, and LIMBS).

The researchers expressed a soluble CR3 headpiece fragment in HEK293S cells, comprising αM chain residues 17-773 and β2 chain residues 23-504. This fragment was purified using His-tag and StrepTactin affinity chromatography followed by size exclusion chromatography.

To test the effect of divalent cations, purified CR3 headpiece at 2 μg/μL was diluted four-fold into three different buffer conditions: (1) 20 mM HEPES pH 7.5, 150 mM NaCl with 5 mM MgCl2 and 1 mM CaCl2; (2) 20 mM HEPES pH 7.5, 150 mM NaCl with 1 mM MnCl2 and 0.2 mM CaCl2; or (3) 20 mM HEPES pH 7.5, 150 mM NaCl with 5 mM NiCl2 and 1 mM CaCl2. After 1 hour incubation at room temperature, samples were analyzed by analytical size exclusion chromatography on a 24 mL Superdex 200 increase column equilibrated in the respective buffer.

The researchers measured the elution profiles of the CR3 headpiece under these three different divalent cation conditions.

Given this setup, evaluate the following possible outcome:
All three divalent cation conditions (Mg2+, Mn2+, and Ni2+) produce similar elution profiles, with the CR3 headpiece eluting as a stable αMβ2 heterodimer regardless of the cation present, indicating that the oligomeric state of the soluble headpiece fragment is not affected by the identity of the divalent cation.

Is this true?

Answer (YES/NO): NO